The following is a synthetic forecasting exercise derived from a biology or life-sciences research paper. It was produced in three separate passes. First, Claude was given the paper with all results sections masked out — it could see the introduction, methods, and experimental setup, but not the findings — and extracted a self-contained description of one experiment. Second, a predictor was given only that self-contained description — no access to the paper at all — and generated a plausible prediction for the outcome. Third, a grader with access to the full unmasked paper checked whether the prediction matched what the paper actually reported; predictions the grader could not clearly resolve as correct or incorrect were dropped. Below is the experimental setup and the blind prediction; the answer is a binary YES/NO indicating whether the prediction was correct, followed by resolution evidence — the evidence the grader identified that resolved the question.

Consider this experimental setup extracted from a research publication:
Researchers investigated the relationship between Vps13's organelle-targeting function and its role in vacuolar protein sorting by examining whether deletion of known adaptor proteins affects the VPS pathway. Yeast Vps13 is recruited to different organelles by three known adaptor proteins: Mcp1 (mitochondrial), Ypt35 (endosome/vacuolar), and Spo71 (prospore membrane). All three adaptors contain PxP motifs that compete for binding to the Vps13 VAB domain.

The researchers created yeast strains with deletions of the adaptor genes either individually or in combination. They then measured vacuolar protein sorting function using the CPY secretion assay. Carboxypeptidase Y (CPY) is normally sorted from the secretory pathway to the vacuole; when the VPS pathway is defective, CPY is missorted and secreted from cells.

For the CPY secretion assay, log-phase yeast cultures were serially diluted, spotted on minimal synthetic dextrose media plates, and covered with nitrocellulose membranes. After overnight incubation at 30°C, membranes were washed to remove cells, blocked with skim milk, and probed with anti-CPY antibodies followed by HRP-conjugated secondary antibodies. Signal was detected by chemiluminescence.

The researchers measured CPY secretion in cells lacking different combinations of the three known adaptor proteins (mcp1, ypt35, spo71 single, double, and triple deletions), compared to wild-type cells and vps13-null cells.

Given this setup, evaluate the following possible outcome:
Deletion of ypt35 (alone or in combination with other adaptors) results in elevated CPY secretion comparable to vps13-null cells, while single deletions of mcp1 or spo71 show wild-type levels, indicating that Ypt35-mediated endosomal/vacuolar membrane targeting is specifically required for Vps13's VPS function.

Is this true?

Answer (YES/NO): NO